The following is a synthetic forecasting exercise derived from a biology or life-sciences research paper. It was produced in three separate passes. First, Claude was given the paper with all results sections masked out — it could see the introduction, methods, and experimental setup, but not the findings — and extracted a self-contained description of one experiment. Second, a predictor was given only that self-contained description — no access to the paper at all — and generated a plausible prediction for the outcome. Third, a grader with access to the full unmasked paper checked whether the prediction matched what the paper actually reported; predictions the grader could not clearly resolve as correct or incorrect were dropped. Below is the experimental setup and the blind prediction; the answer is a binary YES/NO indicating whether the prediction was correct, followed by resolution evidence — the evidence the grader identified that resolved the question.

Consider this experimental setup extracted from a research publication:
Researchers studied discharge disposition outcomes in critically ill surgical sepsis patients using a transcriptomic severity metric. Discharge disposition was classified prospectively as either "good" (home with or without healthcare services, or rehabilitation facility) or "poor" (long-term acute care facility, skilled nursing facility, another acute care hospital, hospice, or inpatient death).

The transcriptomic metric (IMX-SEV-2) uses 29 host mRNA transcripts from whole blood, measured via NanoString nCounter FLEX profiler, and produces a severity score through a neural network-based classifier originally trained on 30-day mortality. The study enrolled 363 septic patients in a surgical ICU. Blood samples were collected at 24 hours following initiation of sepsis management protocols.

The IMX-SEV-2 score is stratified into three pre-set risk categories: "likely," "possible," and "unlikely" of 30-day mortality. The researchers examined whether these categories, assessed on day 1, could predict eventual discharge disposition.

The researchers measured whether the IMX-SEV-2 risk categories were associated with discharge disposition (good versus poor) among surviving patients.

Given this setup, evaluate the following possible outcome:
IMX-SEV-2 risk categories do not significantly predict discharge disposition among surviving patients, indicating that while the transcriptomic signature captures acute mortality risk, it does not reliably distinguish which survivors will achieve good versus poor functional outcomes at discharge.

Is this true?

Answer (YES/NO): NO